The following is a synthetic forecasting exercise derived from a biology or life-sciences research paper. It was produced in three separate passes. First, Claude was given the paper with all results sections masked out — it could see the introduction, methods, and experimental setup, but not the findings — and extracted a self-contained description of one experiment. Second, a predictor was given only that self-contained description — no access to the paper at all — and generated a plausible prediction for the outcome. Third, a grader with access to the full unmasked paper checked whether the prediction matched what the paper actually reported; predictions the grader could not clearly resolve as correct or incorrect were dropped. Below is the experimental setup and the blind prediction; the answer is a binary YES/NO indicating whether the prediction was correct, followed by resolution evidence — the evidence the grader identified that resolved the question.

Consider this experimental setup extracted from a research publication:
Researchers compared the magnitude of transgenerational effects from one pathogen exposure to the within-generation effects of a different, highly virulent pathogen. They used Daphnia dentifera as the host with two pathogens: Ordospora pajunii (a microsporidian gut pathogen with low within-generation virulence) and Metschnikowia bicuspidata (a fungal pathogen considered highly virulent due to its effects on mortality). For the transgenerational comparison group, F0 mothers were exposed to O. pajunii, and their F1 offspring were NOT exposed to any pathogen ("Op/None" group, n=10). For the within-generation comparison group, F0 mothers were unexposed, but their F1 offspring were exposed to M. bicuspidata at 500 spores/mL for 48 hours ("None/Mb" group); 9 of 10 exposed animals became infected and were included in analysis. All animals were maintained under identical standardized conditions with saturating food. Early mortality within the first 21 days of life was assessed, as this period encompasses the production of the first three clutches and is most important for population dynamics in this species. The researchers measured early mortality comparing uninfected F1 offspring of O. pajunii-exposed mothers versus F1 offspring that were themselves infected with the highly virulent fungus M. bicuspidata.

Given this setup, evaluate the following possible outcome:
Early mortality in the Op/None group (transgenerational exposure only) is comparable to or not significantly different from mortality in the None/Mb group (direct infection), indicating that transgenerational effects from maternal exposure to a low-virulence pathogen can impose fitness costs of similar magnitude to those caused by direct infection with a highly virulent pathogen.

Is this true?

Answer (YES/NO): NO